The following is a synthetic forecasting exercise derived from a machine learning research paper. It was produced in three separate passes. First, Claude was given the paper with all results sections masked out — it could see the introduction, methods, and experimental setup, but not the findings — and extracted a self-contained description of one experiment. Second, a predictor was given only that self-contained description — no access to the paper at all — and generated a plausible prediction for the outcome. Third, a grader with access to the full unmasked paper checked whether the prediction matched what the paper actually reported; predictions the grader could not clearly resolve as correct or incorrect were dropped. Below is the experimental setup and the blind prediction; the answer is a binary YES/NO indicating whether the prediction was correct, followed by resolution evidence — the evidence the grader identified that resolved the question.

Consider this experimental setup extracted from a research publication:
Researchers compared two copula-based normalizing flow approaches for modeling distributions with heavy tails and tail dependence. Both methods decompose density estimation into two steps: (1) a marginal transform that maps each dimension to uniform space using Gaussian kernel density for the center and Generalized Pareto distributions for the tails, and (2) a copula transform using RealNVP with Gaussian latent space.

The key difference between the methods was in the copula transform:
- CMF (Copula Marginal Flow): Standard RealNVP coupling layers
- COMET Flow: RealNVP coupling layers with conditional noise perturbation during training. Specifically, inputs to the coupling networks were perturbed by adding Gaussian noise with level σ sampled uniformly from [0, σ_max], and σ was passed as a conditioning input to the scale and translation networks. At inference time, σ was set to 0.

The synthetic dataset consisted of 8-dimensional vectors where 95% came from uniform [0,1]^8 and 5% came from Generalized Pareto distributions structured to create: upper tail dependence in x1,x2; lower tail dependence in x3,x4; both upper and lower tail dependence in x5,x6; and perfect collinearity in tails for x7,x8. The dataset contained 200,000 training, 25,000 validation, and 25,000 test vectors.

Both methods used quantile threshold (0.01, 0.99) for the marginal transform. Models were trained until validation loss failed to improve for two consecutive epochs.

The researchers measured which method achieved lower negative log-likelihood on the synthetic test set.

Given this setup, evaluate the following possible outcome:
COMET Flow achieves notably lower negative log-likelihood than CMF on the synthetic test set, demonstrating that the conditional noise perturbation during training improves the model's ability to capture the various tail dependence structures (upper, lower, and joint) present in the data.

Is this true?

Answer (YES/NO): NO